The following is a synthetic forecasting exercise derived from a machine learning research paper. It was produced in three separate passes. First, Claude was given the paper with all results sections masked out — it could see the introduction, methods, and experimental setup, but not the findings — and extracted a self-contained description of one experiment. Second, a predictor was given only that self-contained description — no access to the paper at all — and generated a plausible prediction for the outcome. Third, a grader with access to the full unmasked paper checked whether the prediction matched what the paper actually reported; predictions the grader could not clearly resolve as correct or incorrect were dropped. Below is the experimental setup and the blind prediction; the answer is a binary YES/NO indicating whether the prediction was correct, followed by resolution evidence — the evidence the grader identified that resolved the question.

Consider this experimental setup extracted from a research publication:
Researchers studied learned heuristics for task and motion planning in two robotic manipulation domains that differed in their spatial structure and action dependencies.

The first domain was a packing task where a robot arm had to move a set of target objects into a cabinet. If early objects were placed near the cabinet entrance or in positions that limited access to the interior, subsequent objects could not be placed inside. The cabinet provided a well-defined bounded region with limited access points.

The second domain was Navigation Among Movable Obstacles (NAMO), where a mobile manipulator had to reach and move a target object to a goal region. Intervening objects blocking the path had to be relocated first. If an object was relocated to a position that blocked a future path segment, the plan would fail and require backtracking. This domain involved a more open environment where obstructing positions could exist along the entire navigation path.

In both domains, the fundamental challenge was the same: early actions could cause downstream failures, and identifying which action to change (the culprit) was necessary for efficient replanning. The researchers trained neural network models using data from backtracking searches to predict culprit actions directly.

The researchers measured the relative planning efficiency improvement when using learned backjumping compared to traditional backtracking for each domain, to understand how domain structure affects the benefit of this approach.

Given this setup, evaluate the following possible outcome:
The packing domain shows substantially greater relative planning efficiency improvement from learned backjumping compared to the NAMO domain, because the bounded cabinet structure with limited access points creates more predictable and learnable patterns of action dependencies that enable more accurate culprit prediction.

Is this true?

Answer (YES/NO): NO